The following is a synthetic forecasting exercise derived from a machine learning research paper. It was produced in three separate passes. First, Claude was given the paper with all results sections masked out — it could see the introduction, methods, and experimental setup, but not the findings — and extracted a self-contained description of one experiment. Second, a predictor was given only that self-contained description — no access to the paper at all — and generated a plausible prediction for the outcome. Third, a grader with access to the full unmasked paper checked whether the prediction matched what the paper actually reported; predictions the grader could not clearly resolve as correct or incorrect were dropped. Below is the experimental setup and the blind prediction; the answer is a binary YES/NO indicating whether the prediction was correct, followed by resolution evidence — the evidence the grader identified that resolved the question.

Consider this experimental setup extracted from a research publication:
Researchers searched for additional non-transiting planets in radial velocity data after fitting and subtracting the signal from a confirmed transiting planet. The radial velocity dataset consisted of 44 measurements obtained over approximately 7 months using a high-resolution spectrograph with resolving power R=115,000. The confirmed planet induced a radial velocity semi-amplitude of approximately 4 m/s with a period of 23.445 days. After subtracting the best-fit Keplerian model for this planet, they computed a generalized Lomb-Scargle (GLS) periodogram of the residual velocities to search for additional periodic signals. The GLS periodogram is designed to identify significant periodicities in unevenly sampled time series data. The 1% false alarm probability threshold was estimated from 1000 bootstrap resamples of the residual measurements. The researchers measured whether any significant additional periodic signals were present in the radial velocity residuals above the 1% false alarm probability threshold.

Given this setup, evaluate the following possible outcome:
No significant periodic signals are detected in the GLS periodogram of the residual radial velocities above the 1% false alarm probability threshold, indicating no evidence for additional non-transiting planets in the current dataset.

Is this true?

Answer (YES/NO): YES